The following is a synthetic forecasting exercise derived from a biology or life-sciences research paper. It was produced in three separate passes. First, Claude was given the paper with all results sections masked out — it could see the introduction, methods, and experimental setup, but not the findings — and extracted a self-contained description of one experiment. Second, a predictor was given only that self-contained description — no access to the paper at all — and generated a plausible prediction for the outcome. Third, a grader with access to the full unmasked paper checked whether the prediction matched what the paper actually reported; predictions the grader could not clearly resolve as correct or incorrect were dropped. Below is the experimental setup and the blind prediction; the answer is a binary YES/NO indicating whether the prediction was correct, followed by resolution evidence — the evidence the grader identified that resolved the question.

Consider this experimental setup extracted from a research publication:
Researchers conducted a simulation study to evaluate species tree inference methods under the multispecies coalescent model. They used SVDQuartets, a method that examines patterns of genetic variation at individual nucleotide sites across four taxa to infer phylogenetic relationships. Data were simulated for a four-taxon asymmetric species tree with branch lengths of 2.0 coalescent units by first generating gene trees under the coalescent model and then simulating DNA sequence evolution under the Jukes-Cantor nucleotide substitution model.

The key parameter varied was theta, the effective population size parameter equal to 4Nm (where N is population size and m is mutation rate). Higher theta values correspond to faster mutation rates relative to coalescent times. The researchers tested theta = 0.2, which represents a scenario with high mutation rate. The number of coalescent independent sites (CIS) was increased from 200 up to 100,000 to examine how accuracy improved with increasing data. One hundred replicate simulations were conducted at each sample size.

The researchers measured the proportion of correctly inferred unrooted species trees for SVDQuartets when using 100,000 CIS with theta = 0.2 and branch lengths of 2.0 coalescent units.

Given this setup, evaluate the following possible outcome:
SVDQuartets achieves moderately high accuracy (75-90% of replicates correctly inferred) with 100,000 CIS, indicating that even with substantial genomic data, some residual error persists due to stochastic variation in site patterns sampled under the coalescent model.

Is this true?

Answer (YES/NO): NO